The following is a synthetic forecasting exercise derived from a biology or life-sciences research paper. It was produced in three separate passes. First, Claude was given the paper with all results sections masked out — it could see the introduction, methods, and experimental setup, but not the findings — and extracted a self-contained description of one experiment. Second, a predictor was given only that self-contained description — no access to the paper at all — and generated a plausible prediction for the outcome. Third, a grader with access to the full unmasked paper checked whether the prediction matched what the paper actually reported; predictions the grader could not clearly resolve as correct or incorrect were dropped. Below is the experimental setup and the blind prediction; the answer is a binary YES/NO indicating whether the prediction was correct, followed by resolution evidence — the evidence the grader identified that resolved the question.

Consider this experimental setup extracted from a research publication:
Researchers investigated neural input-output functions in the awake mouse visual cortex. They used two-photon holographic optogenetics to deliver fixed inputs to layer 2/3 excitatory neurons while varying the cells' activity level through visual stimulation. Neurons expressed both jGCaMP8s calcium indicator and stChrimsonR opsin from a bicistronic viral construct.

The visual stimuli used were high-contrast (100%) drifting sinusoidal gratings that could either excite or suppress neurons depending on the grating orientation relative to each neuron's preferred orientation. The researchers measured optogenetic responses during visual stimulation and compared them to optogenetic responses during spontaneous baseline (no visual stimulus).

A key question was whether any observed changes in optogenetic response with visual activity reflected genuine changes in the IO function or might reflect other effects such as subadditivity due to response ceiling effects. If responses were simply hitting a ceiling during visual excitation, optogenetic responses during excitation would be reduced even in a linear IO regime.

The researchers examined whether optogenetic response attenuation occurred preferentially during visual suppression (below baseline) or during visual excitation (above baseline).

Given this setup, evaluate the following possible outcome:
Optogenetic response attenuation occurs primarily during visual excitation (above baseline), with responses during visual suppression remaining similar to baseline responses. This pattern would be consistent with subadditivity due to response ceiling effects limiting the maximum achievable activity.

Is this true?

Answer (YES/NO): NO